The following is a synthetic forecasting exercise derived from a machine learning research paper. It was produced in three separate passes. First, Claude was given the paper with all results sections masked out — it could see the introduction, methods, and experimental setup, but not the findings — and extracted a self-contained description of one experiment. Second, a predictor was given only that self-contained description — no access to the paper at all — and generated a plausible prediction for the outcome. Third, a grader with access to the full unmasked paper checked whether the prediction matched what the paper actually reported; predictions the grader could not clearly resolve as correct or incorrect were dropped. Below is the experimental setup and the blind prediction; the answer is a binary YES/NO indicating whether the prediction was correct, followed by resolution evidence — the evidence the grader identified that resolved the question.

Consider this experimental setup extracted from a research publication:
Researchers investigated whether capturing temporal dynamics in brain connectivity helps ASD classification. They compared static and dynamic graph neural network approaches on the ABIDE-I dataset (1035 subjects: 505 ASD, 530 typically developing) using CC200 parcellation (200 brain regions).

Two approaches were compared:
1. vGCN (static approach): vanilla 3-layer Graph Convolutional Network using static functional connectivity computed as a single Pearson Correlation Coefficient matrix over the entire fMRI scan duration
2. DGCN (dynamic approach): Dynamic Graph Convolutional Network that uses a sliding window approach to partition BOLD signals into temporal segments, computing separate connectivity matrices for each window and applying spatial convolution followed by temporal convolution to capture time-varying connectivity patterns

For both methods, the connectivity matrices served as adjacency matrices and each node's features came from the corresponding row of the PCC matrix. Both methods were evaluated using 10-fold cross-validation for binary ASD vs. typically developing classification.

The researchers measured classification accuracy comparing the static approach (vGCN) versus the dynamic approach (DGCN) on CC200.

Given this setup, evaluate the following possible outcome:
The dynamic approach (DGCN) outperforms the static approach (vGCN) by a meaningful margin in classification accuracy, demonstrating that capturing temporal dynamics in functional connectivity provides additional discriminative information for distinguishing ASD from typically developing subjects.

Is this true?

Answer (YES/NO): NO